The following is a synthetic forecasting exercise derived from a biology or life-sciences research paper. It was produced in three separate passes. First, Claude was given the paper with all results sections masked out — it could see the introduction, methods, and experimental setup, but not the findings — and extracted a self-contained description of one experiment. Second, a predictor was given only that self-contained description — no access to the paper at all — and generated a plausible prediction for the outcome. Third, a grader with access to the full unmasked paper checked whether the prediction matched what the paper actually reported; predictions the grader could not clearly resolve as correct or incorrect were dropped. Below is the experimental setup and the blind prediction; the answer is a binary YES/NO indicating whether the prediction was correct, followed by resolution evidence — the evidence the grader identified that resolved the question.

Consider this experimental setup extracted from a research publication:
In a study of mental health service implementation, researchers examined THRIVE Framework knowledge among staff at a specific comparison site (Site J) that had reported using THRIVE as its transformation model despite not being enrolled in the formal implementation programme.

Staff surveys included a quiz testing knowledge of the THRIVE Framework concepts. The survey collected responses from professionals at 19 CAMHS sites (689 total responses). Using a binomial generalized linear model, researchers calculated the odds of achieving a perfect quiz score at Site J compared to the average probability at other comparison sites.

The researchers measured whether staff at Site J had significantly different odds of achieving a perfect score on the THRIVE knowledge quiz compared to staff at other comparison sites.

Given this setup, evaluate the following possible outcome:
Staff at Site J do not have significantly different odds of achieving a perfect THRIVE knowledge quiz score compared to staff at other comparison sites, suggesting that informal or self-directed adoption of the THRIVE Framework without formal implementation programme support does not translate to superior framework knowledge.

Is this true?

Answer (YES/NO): NO